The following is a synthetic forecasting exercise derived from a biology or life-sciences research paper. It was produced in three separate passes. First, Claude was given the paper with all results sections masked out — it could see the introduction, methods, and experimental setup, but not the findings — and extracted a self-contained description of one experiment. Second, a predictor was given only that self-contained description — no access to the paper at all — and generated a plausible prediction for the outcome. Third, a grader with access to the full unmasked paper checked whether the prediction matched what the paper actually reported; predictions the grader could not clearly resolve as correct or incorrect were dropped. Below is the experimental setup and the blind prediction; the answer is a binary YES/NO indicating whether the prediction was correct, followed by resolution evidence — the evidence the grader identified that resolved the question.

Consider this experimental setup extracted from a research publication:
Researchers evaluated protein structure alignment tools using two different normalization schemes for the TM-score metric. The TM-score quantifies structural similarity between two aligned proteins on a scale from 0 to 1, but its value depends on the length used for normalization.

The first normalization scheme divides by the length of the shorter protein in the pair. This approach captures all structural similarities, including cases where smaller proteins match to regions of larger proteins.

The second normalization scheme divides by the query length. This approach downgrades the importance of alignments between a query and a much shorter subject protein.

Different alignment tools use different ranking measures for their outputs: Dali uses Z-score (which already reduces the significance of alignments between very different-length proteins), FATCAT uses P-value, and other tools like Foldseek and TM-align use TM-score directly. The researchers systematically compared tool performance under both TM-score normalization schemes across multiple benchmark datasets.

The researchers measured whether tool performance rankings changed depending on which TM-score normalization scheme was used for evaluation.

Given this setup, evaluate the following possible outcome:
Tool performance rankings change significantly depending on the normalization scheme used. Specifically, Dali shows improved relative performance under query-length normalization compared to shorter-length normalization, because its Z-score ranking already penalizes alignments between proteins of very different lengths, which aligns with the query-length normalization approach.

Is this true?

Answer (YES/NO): YES